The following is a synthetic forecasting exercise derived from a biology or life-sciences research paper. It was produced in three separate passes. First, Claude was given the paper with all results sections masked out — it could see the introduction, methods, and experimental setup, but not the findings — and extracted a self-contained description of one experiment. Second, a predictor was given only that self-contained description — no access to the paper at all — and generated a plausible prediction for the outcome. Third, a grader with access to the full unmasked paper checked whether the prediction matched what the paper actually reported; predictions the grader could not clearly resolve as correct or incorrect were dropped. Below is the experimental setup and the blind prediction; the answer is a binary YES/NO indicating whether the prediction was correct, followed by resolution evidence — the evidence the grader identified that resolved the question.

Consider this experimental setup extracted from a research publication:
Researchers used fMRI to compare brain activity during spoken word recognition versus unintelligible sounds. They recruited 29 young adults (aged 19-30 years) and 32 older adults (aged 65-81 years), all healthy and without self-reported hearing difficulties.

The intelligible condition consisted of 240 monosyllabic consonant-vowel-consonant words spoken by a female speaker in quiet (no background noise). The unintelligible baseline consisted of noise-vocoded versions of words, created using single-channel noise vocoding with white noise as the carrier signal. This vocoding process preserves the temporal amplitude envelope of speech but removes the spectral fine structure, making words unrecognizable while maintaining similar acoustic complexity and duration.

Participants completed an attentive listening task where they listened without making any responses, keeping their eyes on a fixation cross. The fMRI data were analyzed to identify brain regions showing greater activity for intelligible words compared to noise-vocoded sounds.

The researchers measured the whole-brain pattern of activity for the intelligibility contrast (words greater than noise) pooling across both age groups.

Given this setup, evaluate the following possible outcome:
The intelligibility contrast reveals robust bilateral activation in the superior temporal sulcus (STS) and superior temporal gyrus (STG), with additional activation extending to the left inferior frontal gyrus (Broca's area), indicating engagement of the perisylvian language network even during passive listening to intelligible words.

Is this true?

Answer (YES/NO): NO